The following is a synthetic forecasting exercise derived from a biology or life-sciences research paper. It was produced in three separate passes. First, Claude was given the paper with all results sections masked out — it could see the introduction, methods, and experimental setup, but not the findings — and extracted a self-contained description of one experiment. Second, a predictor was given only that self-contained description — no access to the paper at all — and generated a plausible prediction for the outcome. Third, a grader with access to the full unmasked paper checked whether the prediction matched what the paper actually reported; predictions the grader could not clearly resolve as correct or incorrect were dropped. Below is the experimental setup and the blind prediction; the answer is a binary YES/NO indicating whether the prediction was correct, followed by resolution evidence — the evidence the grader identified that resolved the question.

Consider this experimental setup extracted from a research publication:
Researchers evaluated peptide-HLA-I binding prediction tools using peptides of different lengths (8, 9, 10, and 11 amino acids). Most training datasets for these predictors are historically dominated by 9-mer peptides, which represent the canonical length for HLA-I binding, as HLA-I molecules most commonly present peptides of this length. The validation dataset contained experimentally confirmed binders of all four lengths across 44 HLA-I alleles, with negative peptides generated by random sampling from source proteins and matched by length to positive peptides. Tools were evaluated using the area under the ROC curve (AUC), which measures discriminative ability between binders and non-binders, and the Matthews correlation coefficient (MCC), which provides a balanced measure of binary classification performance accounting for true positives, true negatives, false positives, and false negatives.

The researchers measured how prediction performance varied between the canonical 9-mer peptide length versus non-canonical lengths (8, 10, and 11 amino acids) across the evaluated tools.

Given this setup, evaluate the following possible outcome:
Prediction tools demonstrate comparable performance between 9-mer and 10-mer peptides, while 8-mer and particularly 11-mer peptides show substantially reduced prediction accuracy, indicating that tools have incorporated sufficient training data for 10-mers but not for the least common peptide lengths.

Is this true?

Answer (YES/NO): NO